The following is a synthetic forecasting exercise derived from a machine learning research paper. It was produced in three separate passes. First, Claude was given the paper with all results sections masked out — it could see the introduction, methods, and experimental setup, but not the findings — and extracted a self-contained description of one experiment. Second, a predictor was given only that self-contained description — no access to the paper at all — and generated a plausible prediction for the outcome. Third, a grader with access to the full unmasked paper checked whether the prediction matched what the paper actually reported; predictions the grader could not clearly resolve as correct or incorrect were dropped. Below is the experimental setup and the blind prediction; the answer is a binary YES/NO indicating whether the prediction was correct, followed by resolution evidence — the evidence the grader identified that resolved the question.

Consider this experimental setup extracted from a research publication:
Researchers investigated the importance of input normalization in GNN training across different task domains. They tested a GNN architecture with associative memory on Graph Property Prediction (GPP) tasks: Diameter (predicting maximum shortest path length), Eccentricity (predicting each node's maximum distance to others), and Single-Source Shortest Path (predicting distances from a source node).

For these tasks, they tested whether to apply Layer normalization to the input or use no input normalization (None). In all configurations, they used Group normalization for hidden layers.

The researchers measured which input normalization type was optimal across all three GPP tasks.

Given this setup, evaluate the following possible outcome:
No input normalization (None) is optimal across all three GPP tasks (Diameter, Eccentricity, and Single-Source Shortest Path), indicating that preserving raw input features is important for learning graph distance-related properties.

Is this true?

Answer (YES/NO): YES